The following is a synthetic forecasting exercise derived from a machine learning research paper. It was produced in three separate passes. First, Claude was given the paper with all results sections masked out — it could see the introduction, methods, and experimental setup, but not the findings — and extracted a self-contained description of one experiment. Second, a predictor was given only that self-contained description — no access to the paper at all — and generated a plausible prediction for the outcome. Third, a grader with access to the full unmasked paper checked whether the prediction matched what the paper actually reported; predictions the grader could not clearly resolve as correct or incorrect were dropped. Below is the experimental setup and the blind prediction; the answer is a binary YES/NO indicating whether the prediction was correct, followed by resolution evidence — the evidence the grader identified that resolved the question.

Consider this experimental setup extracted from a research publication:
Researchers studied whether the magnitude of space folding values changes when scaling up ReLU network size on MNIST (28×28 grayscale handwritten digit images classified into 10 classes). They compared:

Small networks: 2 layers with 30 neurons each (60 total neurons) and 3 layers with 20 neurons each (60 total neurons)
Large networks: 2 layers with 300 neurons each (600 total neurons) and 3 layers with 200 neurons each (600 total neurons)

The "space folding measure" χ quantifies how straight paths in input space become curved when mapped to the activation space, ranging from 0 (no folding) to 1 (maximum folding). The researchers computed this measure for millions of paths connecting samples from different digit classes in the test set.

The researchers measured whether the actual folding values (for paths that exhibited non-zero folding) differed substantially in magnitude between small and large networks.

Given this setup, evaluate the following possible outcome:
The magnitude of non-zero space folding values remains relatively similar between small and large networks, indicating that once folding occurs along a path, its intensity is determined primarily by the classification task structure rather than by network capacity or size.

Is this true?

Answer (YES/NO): YES